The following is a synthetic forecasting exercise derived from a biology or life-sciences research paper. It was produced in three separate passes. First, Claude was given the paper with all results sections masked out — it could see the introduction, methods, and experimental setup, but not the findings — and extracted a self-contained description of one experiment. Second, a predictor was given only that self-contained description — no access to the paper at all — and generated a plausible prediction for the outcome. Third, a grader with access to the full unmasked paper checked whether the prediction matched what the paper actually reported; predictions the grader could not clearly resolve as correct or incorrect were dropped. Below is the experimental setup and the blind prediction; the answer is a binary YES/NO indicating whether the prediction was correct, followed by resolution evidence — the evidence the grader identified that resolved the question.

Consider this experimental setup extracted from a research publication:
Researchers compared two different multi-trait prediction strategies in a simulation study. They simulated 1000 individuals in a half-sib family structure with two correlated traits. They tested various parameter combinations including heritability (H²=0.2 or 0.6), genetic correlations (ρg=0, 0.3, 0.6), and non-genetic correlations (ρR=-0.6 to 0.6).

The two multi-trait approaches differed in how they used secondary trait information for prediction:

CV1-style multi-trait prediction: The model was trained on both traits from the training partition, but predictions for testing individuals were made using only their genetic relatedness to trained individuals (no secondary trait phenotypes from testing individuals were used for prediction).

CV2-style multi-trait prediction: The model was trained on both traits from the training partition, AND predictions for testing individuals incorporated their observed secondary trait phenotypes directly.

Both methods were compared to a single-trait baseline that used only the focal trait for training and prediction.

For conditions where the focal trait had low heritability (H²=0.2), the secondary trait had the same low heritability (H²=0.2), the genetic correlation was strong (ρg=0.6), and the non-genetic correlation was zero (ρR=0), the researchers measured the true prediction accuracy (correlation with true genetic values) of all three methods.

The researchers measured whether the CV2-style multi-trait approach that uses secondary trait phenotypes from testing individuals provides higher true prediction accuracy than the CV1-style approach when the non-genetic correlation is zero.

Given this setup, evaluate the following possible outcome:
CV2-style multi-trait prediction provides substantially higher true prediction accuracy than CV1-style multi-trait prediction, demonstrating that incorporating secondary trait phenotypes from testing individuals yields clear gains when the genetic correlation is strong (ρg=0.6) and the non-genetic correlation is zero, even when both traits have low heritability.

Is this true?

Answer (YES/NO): YES